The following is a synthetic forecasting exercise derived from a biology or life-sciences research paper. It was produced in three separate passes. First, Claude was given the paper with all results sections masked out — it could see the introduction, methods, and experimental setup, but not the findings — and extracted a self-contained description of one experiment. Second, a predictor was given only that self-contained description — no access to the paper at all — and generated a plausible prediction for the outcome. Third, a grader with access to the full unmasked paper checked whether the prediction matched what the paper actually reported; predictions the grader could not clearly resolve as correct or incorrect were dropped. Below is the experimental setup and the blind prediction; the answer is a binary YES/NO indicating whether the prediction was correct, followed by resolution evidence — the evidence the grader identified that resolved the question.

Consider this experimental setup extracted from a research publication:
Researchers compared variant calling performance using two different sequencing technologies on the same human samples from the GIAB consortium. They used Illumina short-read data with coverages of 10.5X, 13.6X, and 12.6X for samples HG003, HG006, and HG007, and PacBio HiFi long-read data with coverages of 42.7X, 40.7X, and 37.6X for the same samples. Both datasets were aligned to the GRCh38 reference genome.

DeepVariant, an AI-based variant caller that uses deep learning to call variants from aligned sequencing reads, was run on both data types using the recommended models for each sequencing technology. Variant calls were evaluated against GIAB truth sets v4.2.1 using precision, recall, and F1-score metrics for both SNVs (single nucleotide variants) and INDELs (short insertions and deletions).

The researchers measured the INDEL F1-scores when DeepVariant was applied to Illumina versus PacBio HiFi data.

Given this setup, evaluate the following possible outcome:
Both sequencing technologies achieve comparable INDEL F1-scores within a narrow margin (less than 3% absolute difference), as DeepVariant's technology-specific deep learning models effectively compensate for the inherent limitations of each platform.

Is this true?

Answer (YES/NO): NO